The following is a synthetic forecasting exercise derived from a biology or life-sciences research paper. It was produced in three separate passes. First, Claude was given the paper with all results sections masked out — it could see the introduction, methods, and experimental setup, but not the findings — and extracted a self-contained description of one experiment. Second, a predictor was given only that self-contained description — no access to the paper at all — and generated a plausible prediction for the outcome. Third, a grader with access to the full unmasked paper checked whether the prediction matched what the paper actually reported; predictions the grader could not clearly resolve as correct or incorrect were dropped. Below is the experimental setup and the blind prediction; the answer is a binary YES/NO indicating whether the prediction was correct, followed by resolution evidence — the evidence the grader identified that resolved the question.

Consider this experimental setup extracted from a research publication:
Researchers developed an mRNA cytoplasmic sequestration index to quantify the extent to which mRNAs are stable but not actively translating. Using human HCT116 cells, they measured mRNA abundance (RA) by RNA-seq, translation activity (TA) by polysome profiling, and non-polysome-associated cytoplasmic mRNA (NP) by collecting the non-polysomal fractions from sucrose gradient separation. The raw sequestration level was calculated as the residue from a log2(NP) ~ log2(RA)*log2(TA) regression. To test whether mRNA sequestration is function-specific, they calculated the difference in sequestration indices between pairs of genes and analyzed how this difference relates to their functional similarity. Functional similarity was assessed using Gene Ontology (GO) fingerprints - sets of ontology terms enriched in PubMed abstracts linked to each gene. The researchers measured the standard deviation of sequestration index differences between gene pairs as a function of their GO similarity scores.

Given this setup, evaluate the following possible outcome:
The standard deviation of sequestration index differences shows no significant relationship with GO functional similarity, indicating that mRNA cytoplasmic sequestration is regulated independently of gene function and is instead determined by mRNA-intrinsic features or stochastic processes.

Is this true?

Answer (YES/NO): NO